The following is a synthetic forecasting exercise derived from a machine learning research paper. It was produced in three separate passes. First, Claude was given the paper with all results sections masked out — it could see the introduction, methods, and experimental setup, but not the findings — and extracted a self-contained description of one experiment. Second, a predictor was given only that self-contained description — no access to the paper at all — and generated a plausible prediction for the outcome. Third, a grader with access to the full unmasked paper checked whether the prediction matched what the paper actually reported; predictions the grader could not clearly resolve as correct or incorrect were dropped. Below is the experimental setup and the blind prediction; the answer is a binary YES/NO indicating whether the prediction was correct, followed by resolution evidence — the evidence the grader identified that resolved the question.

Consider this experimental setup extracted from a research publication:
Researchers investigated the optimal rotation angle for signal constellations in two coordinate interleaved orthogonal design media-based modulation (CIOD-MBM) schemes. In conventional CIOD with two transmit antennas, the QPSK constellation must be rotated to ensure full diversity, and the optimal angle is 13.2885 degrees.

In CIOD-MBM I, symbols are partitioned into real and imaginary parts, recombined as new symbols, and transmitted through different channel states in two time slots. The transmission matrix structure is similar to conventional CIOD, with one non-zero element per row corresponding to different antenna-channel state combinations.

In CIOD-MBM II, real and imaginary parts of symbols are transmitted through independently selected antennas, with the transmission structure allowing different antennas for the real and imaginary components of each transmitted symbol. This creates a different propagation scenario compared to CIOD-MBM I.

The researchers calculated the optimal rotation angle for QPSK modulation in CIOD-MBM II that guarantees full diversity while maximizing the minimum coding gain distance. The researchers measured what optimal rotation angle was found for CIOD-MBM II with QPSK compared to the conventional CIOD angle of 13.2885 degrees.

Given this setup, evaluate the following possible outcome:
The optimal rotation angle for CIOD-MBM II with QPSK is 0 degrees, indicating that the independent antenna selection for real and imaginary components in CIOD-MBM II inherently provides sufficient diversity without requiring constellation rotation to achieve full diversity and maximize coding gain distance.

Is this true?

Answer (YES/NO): NO